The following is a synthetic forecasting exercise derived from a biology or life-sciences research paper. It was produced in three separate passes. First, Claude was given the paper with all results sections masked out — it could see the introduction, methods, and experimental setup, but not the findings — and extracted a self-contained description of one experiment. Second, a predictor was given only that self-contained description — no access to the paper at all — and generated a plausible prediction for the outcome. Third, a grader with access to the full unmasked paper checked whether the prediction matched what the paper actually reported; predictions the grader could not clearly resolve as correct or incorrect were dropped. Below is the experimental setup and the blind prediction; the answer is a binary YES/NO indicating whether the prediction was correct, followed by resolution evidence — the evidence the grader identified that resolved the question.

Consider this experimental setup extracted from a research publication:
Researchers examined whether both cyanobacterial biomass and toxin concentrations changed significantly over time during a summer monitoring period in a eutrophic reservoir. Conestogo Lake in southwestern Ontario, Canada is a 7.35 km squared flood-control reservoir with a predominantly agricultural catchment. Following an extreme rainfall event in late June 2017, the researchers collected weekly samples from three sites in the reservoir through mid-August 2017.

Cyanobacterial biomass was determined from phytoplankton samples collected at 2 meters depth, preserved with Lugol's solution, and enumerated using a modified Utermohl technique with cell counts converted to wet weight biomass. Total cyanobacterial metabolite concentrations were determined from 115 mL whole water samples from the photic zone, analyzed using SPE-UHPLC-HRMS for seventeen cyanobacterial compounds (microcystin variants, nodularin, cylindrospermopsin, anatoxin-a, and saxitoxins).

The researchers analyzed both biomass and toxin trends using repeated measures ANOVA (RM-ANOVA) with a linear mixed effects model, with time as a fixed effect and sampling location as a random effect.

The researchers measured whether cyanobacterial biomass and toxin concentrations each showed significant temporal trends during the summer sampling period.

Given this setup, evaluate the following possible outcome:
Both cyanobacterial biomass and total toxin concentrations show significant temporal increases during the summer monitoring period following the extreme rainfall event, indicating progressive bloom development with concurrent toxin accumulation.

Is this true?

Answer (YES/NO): NO